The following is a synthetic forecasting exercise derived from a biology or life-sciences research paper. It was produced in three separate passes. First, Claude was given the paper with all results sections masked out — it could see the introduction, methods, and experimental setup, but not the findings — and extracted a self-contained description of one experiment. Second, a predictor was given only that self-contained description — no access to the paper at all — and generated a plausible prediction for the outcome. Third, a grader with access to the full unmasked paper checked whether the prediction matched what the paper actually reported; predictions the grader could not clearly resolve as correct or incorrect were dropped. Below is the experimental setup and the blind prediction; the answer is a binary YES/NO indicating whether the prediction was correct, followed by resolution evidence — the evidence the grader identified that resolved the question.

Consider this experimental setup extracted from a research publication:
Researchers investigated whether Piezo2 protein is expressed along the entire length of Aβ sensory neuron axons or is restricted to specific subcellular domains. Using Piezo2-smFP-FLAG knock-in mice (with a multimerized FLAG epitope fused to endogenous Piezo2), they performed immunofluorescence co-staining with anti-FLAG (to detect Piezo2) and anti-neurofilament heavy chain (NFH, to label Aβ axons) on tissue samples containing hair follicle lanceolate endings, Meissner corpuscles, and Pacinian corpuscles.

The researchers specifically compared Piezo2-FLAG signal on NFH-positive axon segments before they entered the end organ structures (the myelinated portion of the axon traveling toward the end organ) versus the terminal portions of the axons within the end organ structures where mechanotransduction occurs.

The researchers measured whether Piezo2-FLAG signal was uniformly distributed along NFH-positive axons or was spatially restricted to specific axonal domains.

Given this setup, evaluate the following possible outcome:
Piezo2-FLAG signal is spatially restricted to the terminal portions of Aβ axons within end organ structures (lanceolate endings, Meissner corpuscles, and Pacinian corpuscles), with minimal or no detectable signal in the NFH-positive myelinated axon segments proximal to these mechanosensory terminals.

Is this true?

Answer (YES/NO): YES